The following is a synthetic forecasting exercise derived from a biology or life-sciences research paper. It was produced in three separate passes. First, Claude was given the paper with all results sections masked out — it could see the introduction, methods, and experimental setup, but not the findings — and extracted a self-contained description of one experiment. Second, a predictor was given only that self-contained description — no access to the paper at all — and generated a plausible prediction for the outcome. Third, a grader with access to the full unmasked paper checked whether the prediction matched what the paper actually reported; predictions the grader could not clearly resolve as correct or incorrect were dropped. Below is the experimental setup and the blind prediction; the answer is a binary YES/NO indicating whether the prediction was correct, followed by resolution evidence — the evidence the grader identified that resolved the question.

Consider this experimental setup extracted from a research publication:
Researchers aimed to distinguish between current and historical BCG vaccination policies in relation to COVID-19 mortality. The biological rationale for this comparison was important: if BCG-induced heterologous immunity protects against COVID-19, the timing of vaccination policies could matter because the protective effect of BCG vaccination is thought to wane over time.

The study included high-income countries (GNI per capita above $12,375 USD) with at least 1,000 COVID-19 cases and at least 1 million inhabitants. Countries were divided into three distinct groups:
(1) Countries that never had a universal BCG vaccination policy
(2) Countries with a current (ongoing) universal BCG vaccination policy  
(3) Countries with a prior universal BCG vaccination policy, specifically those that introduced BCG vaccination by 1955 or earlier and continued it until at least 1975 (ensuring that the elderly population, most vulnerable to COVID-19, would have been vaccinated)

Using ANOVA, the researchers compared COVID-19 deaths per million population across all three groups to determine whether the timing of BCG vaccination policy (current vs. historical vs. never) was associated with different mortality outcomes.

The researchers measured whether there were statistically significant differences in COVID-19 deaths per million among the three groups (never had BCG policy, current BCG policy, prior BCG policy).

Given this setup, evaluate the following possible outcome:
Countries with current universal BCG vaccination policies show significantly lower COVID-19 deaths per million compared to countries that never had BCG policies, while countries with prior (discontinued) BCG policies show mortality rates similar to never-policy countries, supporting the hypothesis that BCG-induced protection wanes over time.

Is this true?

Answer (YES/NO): NO